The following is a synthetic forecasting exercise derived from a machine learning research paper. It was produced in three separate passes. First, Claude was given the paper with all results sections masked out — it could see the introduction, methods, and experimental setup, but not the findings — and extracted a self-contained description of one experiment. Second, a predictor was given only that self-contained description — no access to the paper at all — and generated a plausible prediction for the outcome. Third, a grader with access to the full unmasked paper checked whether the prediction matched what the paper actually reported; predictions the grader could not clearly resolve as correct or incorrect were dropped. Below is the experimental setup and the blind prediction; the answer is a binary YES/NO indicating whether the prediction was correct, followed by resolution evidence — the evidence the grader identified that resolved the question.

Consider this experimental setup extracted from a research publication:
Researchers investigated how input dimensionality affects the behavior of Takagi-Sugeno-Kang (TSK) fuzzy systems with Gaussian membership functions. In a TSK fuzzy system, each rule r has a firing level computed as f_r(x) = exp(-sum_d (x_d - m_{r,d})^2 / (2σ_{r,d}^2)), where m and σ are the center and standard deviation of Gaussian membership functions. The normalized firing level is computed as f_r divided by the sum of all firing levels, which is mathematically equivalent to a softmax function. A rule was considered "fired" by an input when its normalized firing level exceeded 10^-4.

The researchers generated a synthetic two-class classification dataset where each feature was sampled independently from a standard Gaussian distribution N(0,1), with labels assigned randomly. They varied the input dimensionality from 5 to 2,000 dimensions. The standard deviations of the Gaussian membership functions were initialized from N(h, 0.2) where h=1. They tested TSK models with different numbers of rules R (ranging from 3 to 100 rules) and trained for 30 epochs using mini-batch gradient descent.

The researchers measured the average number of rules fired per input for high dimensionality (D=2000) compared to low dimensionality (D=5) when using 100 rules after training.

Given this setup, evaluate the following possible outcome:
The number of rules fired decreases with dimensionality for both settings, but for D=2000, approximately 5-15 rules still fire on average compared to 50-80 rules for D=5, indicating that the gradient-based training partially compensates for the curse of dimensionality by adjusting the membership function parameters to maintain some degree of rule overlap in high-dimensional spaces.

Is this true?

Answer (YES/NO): NO